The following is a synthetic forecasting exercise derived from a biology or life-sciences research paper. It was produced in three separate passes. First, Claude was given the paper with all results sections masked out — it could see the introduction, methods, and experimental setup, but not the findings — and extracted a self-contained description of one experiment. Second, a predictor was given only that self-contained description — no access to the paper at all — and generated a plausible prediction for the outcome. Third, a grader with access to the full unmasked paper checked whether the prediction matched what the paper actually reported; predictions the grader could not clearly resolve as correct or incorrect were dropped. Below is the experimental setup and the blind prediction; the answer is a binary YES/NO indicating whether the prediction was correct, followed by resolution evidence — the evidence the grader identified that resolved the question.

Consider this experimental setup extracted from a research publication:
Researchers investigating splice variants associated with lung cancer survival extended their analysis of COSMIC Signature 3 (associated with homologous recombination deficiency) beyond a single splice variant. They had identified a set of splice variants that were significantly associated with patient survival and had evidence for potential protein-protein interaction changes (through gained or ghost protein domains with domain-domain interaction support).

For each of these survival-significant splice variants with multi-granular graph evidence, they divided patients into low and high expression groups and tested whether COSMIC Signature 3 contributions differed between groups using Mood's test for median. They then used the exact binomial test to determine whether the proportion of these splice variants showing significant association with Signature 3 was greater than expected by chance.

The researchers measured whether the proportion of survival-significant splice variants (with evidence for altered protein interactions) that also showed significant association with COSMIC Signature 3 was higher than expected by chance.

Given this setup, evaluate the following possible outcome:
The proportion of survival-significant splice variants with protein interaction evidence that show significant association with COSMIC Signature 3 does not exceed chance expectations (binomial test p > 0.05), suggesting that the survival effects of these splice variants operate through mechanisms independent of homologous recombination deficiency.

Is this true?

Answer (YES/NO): YES